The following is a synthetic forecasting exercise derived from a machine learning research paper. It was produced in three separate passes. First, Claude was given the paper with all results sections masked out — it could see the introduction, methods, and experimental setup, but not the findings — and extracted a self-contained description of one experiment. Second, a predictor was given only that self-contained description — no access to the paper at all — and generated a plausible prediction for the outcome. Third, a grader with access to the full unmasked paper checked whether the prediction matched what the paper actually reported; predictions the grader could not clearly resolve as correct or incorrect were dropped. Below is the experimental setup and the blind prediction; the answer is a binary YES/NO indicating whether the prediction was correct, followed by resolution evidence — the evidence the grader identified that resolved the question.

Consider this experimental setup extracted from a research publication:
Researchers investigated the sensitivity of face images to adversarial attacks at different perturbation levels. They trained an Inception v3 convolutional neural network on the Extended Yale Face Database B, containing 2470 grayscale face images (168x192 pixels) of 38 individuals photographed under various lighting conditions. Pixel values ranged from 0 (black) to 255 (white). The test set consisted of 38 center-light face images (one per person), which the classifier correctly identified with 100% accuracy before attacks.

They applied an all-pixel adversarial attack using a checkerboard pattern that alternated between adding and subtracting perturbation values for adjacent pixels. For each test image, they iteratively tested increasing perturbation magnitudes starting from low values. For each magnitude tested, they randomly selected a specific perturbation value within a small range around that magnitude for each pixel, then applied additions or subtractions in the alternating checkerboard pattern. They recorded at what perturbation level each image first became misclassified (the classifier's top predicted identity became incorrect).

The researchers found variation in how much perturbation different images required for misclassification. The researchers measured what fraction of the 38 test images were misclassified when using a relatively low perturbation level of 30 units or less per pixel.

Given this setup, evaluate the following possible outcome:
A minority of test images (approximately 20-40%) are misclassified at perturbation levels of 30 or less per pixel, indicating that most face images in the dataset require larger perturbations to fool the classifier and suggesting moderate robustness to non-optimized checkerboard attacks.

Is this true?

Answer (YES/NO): NO